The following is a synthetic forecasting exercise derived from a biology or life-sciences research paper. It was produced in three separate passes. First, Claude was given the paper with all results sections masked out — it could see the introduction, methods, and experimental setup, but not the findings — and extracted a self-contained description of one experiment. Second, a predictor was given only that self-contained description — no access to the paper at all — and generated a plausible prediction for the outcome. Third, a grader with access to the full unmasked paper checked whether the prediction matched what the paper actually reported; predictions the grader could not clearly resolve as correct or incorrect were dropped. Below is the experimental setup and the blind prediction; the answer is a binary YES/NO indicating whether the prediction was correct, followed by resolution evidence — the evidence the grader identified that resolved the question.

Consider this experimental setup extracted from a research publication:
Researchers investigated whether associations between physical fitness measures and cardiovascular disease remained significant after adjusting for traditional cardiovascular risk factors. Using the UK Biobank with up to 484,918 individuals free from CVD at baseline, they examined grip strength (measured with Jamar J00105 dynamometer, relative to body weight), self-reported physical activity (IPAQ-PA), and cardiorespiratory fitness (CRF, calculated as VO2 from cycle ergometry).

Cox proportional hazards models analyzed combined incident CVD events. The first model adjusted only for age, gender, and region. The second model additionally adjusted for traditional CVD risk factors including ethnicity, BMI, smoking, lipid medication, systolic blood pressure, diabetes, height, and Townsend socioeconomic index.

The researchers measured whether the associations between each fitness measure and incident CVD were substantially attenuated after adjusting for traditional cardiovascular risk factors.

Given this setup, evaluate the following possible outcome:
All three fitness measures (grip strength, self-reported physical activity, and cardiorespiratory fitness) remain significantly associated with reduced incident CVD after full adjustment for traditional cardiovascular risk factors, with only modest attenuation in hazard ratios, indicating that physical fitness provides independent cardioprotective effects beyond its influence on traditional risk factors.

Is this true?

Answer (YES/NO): YES